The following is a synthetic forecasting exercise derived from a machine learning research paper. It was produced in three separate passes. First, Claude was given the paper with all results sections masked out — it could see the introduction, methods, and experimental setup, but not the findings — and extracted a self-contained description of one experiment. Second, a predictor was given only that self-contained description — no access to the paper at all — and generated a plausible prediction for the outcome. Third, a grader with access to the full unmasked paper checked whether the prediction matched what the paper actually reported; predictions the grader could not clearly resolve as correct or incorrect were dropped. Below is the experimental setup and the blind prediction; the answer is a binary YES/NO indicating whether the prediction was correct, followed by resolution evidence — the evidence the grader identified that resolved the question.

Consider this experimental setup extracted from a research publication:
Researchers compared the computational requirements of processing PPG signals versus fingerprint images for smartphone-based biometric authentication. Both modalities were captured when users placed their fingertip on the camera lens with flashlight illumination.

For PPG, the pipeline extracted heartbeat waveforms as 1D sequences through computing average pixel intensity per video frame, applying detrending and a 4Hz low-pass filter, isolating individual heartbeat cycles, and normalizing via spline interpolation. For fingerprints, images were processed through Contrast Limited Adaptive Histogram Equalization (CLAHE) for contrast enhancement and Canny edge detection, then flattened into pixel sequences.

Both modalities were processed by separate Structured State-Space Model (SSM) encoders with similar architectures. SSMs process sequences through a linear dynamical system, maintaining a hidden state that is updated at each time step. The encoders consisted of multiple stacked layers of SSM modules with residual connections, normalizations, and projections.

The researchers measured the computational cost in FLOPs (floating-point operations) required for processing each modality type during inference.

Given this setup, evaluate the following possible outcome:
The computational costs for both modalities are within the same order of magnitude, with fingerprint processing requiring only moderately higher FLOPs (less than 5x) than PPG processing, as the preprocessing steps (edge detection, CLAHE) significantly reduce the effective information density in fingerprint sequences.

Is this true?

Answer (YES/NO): YES